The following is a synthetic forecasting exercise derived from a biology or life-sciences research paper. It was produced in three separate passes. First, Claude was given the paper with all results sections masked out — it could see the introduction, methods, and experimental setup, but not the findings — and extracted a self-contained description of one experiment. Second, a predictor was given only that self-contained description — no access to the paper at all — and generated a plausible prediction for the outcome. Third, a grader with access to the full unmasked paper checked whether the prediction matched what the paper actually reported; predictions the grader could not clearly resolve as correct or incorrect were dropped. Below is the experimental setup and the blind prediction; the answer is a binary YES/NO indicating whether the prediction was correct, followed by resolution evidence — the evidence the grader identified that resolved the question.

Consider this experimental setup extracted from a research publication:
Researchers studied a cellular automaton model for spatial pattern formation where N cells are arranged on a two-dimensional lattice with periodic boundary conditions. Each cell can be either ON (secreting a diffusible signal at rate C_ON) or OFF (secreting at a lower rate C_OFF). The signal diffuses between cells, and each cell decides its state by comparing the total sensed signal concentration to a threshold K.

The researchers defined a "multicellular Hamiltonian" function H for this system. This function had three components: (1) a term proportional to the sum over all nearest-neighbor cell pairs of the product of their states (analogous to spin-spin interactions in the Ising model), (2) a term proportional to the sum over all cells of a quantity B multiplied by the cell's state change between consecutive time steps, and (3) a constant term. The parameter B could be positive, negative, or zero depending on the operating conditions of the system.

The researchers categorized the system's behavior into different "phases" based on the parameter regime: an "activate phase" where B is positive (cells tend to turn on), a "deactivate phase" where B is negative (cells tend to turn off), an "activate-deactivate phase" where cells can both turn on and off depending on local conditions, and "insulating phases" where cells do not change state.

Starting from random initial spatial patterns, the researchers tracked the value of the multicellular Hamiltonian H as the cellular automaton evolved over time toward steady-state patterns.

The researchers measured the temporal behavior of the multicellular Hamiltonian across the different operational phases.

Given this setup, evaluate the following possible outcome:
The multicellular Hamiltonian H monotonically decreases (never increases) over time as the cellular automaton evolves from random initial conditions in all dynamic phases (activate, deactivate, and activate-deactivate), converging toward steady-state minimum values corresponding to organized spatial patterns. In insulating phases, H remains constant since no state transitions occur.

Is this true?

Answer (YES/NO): YES